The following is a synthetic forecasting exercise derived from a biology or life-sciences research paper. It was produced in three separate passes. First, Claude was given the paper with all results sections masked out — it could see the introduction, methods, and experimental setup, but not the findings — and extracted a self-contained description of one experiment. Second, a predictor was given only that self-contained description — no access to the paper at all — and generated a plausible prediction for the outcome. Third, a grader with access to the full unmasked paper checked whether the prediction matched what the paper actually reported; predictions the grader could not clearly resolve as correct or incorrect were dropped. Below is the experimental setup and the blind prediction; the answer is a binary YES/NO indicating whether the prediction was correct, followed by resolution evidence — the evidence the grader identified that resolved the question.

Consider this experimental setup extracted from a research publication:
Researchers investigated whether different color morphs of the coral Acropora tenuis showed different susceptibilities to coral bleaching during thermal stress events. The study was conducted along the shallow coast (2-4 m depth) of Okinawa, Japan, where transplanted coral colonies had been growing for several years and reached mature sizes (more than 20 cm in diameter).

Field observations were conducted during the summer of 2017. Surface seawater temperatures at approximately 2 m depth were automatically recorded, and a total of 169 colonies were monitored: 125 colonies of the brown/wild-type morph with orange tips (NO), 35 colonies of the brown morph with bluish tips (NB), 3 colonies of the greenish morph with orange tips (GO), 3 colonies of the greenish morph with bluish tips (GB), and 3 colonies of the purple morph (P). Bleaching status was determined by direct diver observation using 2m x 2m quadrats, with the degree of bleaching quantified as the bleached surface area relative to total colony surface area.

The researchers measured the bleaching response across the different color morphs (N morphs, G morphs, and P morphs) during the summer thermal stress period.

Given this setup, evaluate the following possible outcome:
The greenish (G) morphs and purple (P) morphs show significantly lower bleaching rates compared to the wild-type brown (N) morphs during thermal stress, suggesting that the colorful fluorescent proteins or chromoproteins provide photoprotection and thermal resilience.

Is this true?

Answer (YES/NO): NO